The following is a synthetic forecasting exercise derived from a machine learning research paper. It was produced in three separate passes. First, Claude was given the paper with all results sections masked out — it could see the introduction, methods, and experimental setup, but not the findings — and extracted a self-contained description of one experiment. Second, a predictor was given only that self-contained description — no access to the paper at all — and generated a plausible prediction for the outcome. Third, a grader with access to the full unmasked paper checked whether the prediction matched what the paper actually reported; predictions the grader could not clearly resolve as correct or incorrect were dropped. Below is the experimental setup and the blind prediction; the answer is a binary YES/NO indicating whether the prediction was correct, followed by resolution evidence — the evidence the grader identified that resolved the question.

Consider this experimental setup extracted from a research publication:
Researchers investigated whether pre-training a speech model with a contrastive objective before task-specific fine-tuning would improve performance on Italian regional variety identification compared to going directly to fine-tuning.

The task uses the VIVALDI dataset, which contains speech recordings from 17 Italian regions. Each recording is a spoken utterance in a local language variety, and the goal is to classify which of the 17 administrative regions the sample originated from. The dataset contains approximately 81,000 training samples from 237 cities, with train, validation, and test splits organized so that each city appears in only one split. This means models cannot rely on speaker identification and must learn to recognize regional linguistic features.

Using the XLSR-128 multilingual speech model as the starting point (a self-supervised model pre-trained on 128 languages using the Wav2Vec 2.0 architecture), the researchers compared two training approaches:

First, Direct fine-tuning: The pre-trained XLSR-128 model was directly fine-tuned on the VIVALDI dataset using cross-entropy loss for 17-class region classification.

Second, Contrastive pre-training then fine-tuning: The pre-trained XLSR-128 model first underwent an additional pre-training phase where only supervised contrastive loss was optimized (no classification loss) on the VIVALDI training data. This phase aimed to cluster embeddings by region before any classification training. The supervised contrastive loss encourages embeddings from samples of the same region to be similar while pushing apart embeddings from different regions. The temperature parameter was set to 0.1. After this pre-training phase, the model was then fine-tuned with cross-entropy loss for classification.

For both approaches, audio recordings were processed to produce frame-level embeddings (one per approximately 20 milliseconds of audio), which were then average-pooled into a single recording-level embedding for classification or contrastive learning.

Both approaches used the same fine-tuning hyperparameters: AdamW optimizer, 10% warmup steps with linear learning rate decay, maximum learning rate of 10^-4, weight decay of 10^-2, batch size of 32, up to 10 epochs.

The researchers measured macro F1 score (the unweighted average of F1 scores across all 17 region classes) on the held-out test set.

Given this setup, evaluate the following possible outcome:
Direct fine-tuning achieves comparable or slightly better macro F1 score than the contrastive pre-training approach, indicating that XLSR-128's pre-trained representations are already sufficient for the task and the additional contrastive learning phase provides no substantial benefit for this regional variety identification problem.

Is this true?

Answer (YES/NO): YES